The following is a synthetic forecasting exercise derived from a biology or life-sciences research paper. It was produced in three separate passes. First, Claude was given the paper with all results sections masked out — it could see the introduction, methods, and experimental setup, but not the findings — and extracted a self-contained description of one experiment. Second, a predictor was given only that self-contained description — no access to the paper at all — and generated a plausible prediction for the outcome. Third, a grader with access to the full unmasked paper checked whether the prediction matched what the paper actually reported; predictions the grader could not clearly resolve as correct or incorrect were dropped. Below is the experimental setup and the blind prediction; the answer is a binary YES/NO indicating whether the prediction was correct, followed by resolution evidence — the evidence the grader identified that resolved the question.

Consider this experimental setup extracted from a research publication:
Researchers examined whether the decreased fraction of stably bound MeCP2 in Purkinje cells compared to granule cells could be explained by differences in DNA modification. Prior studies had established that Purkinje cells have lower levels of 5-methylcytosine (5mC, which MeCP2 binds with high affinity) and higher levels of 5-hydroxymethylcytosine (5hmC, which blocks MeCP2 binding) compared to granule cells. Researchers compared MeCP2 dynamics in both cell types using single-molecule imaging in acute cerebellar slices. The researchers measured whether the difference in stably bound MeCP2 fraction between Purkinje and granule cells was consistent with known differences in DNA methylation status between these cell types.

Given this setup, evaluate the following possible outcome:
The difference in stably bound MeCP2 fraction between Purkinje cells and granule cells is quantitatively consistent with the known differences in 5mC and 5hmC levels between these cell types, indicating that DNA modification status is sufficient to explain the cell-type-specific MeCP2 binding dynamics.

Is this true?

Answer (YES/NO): YES